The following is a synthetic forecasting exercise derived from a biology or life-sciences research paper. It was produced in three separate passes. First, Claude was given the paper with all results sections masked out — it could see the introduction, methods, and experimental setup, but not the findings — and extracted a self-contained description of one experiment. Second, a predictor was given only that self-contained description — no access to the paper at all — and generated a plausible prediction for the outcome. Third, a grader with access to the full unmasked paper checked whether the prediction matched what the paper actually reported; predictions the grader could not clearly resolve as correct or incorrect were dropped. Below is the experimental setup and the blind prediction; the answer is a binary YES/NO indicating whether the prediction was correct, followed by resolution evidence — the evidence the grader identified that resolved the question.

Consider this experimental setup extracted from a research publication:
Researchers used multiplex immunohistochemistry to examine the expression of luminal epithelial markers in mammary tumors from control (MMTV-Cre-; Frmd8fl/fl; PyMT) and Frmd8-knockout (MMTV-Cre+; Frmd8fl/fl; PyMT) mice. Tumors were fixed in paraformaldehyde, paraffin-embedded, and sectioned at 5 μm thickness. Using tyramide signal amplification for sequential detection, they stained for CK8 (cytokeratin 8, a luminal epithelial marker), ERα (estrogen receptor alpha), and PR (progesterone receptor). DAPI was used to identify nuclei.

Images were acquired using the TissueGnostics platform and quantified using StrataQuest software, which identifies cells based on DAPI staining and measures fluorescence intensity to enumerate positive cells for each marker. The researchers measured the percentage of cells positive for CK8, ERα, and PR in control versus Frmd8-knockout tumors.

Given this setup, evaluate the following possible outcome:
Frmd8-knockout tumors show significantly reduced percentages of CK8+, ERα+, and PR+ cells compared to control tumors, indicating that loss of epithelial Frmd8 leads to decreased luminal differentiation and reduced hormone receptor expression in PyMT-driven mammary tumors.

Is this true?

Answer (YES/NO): NO